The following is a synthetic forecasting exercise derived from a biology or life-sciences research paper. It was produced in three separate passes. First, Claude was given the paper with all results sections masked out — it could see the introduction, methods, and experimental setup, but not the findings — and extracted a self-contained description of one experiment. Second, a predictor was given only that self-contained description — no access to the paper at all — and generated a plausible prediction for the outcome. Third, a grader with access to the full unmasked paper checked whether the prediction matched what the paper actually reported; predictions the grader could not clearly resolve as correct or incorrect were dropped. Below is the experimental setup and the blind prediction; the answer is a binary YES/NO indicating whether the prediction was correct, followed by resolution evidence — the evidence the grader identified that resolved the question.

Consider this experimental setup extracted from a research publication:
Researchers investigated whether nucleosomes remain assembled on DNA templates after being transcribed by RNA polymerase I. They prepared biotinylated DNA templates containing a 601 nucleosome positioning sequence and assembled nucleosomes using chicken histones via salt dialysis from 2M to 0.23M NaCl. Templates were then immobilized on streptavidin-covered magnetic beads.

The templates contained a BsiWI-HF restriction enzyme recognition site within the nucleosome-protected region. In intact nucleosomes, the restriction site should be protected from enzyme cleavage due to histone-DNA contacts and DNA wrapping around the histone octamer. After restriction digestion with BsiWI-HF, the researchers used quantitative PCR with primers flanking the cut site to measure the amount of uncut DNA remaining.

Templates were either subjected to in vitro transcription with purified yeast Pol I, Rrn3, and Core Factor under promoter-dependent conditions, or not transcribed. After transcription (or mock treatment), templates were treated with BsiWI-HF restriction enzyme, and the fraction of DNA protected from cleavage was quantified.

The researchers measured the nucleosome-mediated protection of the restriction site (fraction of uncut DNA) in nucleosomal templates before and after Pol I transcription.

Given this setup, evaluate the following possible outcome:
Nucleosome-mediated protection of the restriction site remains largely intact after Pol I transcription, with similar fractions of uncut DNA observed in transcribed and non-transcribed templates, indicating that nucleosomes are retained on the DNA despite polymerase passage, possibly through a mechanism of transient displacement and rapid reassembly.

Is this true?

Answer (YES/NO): NO